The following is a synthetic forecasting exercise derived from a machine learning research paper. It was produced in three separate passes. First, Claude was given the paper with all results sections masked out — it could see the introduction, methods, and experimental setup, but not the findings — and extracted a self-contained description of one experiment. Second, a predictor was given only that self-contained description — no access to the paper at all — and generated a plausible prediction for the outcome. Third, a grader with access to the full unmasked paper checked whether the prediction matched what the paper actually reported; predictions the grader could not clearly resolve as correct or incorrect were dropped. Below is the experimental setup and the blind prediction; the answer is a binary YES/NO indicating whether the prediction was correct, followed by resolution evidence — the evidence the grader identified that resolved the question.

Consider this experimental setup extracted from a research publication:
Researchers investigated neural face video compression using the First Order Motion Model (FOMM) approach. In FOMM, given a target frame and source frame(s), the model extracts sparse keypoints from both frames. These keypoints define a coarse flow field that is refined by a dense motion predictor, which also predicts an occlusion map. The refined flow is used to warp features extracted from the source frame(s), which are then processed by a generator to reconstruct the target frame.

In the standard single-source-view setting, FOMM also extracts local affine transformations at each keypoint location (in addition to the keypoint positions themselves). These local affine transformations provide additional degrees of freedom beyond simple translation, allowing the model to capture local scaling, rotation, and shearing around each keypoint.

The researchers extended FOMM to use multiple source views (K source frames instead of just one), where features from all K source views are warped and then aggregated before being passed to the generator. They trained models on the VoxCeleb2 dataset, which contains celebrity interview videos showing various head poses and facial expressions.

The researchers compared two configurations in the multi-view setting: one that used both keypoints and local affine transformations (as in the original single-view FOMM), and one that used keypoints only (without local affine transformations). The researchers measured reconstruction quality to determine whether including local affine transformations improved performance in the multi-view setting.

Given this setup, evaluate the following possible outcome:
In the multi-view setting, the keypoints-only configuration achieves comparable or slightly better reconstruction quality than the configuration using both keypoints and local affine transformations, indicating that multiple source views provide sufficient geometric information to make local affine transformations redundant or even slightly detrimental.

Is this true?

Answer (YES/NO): YES